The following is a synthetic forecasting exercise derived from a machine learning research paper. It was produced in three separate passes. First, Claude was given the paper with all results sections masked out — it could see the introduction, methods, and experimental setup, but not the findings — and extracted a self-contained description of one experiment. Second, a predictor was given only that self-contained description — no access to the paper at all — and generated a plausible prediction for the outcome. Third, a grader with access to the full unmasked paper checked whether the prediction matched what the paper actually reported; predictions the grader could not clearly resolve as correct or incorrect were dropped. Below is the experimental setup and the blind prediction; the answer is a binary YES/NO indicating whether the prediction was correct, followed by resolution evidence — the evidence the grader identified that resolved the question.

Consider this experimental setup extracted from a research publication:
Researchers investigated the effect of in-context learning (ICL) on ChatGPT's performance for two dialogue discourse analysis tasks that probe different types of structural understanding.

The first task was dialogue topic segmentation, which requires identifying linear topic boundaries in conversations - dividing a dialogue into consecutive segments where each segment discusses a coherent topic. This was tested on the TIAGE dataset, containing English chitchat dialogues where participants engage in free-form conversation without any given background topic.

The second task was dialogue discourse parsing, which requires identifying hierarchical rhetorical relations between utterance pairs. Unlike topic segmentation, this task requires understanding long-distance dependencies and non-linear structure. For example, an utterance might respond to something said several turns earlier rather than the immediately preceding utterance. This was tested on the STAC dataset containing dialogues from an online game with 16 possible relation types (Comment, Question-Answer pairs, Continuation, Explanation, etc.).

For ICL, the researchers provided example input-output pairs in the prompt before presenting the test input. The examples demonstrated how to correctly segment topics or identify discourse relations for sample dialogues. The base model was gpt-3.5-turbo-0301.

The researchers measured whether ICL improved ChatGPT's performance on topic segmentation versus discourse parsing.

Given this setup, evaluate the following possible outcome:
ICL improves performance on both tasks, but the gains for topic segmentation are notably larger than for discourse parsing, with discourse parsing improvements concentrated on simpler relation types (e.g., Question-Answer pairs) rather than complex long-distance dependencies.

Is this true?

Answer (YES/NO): NO